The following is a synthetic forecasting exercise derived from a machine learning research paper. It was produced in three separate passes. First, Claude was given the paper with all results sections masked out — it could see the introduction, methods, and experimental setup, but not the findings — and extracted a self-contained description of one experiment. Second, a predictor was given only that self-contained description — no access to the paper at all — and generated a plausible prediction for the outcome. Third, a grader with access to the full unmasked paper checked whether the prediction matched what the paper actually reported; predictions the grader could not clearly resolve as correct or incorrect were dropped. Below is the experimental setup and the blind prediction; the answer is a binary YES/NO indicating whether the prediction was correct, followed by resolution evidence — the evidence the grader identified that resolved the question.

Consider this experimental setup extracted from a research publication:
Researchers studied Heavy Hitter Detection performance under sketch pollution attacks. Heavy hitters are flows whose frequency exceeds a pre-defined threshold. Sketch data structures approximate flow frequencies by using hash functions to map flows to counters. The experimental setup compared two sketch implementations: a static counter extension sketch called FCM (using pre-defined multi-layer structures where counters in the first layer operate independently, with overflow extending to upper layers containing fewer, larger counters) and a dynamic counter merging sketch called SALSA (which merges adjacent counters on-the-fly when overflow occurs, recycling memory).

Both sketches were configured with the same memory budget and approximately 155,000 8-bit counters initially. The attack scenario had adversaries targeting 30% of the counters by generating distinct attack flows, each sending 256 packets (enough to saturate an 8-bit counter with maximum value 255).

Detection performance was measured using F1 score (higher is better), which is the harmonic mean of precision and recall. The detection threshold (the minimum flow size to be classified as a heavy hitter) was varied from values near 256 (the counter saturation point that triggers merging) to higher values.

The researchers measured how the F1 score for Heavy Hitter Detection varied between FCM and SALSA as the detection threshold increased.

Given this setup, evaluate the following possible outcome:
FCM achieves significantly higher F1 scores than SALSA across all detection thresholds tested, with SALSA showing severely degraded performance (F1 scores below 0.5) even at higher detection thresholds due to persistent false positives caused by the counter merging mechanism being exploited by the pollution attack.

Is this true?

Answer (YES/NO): NO